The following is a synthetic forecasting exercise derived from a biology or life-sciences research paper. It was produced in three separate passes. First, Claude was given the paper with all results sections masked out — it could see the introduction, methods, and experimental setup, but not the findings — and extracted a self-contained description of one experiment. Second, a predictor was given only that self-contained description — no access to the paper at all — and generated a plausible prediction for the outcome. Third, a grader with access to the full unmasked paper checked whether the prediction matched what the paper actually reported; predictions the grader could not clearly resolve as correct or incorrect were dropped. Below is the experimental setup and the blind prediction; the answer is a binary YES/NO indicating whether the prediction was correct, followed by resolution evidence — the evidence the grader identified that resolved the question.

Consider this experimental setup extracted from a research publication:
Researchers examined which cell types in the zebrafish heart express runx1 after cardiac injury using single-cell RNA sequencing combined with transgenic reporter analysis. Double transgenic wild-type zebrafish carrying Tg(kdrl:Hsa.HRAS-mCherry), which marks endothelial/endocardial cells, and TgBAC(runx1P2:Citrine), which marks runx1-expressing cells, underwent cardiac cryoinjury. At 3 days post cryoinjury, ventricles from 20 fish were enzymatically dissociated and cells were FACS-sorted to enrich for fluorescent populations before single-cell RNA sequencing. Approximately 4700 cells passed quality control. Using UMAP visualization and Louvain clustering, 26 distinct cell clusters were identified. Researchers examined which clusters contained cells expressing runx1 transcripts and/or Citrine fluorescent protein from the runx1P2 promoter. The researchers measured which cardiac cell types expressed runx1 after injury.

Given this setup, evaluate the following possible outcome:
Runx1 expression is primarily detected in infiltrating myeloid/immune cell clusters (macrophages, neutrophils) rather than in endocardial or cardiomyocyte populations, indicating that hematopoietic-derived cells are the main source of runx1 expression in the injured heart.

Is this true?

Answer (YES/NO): NO